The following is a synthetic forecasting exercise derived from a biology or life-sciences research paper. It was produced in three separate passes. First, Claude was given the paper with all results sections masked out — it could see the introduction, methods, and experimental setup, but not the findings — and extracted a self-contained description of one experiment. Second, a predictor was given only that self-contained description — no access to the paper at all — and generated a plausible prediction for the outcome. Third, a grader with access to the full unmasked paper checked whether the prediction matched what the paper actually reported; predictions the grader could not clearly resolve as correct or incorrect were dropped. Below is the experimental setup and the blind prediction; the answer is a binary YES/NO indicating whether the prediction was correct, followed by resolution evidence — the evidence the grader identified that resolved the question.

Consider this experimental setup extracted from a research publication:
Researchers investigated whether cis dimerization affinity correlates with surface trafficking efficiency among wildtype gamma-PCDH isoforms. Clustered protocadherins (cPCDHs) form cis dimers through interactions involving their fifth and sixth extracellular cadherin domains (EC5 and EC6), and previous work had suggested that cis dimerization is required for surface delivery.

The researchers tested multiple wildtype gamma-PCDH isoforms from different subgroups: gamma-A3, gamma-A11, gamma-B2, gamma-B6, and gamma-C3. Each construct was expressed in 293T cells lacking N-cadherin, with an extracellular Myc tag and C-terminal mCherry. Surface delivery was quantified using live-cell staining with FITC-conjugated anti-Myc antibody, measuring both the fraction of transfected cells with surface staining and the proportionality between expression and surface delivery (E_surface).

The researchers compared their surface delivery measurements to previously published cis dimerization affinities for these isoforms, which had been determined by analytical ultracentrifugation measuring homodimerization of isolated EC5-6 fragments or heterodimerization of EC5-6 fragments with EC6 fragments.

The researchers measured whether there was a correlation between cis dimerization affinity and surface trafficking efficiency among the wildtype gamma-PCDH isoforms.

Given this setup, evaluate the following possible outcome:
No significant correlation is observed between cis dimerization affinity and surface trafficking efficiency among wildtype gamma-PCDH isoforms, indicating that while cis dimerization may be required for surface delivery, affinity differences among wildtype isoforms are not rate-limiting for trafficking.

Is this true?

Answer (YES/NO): YES